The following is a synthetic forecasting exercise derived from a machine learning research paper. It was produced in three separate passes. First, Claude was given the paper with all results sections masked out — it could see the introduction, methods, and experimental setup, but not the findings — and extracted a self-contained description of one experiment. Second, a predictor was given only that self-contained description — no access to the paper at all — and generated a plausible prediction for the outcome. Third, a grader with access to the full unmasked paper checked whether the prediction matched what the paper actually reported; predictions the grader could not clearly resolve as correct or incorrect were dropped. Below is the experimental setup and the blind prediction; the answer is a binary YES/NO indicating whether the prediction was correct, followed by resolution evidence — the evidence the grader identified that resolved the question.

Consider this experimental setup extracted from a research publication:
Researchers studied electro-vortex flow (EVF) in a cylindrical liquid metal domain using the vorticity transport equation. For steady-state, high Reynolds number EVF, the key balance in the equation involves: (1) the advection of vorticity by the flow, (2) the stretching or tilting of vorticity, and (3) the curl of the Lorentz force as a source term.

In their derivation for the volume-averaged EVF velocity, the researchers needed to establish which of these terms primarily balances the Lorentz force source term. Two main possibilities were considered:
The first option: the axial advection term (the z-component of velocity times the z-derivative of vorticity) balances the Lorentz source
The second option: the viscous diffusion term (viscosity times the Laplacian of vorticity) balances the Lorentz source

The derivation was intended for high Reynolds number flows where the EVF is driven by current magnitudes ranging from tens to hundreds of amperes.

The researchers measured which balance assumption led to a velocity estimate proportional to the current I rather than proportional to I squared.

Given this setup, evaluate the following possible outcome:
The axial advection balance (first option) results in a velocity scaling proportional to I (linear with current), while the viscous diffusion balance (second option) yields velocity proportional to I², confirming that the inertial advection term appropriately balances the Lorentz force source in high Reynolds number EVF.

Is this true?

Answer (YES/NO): YES